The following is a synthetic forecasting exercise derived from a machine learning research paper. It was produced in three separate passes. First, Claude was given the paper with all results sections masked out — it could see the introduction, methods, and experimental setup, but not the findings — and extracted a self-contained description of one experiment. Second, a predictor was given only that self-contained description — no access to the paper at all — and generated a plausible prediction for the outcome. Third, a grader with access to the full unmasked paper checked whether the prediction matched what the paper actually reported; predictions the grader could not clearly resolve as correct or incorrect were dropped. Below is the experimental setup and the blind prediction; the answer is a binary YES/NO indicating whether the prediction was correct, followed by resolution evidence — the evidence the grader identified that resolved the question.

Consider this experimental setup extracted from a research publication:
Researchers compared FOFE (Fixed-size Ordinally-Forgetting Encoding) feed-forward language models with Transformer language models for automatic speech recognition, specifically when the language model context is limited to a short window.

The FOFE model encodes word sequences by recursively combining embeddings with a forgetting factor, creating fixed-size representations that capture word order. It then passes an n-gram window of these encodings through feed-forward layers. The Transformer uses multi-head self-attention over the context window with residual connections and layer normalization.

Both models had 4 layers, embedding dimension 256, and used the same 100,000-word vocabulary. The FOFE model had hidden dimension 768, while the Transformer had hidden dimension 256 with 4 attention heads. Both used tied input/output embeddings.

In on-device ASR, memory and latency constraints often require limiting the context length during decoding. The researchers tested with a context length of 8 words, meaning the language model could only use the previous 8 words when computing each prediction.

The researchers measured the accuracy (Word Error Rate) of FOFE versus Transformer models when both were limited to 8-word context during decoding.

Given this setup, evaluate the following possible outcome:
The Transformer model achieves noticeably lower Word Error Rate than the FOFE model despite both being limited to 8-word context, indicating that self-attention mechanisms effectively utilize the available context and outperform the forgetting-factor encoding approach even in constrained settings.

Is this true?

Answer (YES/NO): NO